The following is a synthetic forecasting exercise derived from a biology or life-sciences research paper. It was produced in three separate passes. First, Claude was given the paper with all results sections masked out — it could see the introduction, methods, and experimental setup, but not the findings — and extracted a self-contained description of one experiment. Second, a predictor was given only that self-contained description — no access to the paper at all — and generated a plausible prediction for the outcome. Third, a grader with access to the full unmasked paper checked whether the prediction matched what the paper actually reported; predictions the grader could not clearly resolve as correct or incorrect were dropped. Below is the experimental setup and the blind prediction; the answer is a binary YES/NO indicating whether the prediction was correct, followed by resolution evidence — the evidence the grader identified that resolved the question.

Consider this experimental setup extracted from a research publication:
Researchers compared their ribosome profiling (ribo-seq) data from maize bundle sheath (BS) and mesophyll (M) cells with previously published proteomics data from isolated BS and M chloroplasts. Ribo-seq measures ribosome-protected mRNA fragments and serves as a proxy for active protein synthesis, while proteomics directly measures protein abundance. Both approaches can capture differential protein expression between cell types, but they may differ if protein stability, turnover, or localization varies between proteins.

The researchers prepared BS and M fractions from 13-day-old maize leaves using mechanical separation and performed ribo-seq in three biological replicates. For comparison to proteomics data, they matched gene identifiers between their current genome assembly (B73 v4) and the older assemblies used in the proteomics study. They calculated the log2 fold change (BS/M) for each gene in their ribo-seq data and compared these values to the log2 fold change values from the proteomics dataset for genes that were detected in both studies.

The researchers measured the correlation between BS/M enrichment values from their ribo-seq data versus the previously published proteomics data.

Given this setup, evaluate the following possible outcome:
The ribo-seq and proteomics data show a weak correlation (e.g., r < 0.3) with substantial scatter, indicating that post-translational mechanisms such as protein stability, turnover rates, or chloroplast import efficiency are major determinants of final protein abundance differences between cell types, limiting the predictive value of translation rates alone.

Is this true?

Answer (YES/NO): NO